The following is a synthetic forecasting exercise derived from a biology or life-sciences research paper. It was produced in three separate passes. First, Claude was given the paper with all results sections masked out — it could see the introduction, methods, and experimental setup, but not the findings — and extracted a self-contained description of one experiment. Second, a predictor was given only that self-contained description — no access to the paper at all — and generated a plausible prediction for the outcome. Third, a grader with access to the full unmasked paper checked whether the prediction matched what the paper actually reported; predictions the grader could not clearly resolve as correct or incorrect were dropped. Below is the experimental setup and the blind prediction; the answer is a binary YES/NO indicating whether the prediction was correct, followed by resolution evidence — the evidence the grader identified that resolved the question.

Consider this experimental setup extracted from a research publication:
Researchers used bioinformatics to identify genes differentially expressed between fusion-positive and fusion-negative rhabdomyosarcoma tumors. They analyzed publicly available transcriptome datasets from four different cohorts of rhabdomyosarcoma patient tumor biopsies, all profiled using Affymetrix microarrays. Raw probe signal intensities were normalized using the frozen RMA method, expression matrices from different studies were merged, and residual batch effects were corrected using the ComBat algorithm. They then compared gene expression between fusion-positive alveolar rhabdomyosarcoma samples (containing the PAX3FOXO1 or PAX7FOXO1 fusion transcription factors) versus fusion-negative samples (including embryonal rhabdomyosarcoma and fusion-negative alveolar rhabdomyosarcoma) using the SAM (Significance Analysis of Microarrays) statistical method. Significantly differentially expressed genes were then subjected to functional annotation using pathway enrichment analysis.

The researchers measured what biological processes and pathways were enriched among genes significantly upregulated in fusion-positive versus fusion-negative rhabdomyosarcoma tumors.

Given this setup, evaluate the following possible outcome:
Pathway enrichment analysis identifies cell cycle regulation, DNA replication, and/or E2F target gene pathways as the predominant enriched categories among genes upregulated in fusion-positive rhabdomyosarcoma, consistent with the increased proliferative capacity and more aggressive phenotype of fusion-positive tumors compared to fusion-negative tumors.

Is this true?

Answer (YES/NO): NO